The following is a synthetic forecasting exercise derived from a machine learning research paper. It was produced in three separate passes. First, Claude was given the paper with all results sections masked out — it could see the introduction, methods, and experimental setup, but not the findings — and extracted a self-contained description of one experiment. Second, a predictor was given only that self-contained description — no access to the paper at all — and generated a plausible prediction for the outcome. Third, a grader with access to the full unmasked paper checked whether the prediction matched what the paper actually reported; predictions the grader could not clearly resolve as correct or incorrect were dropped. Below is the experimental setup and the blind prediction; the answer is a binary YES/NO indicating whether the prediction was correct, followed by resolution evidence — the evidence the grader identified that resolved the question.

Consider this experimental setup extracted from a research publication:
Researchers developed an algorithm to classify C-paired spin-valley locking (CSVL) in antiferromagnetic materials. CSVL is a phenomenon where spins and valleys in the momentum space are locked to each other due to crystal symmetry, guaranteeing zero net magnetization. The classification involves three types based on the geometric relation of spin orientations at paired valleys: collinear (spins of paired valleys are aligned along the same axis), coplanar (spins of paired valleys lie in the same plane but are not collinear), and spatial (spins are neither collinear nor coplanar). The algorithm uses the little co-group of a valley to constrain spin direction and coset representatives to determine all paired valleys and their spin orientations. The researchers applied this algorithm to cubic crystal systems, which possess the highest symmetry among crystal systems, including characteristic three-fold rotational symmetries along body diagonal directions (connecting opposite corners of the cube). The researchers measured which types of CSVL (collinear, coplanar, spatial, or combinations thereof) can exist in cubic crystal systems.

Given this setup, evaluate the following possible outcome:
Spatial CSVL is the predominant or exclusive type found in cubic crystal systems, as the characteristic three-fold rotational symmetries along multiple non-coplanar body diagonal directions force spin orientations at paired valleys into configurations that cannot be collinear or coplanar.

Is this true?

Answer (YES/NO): YES